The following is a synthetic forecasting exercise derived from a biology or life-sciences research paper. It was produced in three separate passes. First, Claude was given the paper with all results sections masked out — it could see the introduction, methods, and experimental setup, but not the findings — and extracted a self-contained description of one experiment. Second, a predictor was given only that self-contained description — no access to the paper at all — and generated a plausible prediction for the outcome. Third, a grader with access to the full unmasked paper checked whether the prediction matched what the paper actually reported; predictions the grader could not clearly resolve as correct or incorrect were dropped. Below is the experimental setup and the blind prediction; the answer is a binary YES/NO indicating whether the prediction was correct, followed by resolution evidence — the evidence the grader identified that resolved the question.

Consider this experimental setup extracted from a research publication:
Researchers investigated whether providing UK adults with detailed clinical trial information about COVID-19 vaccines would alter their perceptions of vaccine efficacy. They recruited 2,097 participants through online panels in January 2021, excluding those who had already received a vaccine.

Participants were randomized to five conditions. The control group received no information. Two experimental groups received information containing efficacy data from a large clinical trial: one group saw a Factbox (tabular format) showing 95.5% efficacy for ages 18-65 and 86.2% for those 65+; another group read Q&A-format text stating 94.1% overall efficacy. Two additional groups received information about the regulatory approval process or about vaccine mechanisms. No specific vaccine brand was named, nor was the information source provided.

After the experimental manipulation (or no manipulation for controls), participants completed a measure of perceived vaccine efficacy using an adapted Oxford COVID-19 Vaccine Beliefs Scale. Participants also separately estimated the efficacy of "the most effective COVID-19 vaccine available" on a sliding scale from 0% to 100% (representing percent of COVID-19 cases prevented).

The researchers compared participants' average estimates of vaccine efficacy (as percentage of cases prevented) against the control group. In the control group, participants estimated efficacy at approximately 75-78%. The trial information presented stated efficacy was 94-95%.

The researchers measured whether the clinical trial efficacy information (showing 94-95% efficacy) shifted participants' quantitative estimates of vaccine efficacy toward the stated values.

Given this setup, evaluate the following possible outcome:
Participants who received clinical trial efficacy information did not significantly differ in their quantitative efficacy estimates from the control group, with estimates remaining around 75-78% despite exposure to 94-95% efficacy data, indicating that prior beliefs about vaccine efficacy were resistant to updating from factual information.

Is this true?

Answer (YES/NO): YES